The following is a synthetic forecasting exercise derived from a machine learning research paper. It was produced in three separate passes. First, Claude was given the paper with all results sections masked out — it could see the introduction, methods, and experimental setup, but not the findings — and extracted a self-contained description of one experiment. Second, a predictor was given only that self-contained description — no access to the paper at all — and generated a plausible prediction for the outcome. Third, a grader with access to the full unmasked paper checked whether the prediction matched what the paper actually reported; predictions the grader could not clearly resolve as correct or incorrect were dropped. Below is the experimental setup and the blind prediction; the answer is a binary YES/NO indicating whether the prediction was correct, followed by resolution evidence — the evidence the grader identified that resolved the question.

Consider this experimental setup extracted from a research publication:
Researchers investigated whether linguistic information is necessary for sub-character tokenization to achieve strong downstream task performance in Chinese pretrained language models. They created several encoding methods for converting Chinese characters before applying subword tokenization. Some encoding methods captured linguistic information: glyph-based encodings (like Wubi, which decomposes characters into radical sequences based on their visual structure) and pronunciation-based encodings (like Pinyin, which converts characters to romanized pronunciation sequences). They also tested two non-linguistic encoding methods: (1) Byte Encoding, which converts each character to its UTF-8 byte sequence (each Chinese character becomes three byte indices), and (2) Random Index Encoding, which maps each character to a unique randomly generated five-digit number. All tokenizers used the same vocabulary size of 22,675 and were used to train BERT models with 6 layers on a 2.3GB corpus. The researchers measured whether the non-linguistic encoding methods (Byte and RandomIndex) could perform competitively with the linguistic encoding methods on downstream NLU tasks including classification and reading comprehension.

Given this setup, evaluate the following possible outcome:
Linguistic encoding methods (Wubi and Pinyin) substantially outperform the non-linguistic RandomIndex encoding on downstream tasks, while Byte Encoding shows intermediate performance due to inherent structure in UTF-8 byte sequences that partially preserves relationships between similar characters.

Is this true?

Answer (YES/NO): NO